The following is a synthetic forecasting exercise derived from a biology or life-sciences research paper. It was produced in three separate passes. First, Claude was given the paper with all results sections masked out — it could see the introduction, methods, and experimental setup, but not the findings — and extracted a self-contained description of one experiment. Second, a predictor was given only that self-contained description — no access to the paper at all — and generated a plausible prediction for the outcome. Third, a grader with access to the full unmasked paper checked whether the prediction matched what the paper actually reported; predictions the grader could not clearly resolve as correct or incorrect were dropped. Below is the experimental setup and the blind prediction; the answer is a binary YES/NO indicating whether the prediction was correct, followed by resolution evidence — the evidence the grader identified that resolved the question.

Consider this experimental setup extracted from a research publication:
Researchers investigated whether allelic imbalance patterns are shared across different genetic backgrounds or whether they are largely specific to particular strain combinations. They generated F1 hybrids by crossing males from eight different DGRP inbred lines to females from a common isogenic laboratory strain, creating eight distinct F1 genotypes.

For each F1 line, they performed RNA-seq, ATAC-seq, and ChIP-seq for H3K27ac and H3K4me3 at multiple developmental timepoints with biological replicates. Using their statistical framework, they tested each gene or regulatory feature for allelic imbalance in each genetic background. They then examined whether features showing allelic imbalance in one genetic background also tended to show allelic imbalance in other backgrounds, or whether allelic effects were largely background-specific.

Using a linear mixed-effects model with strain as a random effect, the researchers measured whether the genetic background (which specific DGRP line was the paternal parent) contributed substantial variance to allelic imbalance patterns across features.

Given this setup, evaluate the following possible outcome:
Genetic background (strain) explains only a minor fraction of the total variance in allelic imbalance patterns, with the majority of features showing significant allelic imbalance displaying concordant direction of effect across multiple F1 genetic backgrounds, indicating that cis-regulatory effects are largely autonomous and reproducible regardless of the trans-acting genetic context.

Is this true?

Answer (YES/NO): NO